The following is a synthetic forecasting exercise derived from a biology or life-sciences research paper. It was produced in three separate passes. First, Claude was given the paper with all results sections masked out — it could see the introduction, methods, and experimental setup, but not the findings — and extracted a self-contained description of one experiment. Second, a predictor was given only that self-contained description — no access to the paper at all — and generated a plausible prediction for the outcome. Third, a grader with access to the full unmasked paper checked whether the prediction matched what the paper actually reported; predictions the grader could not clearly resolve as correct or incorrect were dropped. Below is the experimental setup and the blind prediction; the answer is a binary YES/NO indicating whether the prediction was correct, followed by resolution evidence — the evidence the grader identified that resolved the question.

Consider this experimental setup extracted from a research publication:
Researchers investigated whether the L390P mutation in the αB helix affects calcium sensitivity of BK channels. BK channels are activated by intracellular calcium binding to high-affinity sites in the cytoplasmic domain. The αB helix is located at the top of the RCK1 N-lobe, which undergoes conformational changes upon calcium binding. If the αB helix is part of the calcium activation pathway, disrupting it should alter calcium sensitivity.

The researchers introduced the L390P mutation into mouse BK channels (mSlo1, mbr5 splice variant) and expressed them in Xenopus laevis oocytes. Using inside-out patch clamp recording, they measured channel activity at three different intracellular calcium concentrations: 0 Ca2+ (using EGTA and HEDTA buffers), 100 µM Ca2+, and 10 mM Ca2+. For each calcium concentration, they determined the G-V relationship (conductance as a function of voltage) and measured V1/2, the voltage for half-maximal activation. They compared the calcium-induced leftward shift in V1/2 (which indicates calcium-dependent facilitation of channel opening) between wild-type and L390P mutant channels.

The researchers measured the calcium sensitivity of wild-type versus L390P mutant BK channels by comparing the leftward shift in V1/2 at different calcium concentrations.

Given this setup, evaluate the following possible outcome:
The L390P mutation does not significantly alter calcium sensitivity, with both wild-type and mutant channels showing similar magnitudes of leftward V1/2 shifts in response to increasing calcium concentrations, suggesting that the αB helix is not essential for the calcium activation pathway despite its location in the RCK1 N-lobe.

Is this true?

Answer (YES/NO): NO